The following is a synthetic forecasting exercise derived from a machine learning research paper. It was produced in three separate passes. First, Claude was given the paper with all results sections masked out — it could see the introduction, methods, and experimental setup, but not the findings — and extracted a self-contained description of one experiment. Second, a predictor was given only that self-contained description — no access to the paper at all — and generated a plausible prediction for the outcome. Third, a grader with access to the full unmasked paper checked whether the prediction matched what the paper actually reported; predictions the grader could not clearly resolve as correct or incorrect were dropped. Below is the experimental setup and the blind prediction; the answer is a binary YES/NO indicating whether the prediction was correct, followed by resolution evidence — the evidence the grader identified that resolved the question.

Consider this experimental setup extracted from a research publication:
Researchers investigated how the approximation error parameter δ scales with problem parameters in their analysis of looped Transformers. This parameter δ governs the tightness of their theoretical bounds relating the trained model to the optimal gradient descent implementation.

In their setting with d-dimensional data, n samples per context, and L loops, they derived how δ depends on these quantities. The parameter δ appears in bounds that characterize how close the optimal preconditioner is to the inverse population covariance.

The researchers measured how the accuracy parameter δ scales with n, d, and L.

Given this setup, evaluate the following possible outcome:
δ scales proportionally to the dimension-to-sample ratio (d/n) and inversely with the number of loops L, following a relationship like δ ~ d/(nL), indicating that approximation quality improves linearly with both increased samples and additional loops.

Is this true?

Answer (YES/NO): NO